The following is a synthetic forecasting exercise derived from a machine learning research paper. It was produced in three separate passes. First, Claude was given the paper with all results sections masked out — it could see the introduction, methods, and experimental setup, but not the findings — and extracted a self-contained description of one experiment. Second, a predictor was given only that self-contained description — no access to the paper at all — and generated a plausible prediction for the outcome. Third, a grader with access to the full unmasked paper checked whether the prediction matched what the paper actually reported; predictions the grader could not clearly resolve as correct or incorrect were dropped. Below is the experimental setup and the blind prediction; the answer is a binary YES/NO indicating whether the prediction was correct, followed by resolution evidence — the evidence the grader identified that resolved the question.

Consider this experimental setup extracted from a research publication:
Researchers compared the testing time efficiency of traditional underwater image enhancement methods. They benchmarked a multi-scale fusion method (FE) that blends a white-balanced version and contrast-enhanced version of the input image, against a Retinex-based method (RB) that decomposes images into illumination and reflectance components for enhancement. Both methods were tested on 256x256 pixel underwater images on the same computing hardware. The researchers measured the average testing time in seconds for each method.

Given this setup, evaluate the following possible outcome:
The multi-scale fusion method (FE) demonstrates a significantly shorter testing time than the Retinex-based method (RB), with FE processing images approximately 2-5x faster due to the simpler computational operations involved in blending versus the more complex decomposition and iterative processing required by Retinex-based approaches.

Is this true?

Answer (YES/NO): NO